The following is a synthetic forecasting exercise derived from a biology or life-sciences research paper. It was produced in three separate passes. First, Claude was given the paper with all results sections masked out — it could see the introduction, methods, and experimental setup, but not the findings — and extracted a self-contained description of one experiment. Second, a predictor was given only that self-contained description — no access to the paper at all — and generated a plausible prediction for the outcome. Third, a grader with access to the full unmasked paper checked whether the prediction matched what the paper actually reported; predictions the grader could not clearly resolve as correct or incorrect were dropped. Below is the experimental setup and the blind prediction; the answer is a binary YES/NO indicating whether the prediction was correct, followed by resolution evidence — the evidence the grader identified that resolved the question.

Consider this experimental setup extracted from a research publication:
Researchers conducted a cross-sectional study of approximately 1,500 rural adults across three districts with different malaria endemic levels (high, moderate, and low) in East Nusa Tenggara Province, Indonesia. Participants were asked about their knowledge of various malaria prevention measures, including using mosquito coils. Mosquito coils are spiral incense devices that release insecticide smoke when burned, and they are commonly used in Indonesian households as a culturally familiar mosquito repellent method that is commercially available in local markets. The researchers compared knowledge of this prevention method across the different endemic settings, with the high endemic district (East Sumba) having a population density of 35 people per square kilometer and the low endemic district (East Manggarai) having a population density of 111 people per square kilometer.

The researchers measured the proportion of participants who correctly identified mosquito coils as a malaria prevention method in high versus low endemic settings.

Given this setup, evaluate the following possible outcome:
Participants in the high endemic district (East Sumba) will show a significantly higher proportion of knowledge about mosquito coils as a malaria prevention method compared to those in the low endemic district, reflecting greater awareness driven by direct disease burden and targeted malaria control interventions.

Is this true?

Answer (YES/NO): NO